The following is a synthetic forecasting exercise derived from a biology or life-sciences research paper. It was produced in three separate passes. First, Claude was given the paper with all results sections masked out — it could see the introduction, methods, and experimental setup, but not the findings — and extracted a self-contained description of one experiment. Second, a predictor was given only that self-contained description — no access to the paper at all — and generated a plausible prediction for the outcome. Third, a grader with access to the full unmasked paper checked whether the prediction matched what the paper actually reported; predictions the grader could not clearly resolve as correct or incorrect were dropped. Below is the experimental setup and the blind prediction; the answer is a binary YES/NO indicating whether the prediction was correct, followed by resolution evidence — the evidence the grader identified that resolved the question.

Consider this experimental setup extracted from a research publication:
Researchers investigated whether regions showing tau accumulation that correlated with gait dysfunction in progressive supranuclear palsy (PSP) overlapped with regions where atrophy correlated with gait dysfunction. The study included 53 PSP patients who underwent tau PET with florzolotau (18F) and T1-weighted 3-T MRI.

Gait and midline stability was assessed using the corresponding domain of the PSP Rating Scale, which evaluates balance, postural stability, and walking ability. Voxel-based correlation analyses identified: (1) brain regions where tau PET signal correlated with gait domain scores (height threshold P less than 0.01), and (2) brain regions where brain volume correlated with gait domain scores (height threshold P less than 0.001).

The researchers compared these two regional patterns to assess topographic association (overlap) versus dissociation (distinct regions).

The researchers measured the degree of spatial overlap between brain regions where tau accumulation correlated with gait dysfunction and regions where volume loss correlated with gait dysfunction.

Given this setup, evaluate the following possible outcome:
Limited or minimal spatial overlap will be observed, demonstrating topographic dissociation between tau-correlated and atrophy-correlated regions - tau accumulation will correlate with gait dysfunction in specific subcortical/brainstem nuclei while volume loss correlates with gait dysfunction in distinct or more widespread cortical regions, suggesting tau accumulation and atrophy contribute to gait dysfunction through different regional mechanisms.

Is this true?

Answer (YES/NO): NO